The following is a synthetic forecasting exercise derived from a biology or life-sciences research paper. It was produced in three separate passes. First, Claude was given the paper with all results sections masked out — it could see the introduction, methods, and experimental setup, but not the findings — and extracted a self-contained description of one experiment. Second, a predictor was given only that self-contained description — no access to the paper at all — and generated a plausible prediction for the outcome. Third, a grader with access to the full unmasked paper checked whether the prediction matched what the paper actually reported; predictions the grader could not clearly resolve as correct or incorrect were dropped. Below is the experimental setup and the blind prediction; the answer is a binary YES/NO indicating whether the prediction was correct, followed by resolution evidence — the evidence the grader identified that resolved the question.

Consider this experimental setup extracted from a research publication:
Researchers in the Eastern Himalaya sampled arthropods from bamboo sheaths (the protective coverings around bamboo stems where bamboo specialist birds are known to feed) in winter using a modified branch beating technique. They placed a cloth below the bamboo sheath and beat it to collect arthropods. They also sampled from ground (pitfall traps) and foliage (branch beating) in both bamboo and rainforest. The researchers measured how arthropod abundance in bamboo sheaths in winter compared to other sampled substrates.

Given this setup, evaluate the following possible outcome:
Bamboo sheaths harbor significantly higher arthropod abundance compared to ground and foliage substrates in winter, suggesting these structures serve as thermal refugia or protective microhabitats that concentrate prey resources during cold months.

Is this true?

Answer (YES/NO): NO